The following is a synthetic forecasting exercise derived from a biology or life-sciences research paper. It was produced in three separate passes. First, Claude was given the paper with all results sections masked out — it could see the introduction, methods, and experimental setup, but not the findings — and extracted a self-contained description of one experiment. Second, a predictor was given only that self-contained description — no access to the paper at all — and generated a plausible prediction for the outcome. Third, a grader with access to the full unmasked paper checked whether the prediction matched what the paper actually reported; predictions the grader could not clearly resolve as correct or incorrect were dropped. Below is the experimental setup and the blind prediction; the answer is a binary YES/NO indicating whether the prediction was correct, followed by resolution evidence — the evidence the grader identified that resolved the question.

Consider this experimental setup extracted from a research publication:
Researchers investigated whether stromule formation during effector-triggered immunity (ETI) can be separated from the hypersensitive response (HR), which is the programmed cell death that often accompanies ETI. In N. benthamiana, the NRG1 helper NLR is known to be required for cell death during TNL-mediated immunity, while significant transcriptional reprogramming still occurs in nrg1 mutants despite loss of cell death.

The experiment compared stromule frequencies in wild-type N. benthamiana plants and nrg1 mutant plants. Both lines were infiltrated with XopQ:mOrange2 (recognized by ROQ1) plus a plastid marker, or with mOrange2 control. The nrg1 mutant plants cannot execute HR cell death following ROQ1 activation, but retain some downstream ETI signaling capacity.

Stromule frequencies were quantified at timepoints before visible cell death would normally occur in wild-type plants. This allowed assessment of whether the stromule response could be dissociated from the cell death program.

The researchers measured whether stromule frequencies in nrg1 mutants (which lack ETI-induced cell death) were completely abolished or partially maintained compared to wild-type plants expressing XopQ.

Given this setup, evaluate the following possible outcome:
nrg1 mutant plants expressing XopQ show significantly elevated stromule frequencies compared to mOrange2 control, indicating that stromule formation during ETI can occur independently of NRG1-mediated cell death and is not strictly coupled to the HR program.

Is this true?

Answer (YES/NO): YES